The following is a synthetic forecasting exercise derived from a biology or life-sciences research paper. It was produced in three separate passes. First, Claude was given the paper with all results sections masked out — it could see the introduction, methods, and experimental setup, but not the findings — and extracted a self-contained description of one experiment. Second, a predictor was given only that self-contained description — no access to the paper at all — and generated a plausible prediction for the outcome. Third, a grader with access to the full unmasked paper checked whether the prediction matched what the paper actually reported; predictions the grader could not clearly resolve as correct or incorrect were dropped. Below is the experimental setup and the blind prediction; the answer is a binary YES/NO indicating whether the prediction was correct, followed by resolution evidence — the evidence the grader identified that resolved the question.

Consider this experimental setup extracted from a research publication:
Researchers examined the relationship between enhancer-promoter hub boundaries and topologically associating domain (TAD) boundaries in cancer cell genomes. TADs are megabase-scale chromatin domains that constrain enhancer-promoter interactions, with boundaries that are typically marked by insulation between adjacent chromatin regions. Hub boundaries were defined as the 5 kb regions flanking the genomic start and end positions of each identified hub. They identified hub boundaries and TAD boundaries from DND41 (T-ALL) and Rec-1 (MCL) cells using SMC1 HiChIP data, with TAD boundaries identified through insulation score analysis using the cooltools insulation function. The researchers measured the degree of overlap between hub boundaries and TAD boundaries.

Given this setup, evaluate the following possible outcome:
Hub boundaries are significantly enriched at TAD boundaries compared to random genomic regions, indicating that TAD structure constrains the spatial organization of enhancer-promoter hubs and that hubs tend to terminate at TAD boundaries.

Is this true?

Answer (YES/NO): NO